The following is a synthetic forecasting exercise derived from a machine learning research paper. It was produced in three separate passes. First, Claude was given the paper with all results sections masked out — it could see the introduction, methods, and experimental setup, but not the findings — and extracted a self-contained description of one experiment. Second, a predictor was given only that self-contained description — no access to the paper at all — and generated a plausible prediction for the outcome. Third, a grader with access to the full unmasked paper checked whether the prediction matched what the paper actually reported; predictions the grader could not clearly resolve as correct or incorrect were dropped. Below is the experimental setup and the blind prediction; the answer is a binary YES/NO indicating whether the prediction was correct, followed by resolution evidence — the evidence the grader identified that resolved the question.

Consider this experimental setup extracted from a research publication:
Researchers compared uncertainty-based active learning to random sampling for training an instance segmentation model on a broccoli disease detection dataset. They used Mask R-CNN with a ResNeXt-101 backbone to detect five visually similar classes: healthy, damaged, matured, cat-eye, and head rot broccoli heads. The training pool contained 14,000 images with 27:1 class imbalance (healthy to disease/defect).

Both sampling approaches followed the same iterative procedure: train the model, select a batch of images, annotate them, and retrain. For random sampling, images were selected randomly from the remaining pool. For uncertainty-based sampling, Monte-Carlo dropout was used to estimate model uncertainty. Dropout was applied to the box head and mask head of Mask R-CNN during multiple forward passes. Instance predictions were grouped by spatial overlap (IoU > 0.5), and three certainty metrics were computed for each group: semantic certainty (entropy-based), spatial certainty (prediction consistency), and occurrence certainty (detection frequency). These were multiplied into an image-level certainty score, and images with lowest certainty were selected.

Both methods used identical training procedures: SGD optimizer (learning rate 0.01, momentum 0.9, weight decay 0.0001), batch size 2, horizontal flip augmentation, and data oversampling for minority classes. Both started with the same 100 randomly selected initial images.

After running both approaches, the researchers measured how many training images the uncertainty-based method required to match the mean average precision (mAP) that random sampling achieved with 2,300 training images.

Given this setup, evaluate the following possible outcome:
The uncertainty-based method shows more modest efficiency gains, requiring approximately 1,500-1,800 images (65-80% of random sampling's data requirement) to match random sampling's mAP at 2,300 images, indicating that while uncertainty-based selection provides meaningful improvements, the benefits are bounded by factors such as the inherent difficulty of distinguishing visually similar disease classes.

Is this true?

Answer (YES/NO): NO